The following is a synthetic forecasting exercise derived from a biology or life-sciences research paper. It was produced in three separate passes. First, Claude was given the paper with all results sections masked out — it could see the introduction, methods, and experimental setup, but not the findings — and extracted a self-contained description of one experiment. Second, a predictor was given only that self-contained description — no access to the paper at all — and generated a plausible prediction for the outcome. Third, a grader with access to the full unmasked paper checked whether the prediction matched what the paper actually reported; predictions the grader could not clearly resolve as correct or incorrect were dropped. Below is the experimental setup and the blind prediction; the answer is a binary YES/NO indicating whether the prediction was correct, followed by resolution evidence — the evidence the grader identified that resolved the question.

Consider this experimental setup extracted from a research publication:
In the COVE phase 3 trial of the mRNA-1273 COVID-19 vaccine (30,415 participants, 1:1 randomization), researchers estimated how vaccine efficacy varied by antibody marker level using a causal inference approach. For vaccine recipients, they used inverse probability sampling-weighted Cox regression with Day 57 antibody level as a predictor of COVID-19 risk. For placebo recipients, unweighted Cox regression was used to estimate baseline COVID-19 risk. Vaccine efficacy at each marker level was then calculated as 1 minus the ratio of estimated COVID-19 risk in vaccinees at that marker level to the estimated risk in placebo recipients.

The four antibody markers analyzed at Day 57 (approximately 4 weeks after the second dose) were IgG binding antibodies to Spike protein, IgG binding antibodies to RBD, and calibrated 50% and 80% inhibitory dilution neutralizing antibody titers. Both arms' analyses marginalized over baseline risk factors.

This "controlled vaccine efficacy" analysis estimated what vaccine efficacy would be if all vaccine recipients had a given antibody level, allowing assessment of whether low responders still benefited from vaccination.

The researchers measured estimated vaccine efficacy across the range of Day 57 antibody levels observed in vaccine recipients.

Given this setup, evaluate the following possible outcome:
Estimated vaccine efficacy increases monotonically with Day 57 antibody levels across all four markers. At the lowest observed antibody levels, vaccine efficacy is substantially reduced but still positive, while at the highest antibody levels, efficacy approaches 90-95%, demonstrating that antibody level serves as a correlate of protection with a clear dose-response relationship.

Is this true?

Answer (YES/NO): YES